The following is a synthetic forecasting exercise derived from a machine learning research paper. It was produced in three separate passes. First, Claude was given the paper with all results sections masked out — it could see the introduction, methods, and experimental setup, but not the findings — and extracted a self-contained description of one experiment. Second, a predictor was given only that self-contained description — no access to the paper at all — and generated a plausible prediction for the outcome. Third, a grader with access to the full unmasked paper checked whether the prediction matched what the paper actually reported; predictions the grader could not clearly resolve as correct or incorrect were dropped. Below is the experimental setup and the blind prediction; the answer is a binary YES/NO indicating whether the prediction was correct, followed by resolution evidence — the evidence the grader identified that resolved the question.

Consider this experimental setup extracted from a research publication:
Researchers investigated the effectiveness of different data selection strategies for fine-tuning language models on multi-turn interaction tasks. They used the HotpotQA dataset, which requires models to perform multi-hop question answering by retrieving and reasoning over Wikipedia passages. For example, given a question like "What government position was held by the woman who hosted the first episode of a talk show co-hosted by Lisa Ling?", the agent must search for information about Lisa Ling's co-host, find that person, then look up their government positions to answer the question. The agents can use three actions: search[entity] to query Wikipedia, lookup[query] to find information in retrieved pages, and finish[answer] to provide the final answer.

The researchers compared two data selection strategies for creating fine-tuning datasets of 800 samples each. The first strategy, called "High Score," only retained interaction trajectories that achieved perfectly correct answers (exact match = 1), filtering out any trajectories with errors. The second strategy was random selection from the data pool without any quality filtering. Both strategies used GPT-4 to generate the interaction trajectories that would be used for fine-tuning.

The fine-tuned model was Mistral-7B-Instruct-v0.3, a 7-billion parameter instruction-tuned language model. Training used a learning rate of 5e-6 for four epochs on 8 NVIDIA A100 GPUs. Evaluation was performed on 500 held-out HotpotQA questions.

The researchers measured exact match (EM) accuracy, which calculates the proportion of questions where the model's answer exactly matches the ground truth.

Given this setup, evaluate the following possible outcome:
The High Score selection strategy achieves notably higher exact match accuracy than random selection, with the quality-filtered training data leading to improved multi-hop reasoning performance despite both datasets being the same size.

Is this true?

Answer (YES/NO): YES